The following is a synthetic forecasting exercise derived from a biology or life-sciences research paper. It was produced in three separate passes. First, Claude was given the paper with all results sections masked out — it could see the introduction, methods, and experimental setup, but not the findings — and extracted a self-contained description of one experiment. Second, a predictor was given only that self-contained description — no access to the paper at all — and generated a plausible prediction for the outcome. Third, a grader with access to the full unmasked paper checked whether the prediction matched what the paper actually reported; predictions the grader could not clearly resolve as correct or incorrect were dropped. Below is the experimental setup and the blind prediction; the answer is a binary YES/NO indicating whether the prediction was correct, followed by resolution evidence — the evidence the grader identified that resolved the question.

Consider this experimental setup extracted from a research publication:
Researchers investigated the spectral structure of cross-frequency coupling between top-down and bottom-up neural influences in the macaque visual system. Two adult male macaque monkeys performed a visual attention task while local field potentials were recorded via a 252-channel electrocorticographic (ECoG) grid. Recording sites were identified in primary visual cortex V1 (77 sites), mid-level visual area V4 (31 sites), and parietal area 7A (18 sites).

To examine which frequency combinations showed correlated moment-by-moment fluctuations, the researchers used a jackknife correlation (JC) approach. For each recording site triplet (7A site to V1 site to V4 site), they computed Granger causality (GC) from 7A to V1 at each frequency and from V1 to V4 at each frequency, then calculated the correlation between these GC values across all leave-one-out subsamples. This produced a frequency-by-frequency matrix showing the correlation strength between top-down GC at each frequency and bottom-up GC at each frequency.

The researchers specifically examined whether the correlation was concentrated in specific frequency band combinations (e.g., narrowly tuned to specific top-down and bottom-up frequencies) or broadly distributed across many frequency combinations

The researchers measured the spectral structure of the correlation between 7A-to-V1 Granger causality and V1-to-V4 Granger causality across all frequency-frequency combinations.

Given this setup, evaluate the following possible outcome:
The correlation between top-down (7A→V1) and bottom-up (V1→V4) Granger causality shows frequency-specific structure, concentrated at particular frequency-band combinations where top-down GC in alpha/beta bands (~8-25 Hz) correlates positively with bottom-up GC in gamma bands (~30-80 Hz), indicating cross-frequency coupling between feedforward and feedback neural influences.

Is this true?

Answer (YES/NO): YES